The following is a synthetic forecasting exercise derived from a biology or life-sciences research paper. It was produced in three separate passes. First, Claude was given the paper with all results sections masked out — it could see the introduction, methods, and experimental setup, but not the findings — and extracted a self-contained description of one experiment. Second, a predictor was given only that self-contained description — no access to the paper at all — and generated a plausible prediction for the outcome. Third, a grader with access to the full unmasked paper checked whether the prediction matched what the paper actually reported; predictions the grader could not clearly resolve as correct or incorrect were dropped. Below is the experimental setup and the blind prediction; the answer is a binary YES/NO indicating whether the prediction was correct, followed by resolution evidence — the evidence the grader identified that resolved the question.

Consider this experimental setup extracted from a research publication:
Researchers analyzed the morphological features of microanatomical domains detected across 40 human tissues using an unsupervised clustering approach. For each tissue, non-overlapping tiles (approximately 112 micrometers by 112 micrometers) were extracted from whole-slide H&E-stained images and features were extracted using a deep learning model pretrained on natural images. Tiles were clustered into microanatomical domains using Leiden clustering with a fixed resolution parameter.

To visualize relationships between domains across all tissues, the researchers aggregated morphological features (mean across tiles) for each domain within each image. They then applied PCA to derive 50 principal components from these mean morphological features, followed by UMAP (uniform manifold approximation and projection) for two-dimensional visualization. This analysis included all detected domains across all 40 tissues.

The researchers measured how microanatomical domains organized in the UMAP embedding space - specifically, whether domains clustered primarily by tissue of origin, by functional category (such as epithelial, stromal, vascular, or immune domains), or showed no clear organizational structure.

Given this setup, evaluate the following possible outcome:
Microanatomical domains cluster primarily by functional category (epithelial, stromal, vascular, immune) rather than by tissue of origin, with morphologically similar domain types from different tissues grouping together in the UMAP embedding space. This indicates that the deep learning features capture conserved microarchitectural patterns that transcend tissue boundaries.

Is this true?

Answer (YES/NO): NO